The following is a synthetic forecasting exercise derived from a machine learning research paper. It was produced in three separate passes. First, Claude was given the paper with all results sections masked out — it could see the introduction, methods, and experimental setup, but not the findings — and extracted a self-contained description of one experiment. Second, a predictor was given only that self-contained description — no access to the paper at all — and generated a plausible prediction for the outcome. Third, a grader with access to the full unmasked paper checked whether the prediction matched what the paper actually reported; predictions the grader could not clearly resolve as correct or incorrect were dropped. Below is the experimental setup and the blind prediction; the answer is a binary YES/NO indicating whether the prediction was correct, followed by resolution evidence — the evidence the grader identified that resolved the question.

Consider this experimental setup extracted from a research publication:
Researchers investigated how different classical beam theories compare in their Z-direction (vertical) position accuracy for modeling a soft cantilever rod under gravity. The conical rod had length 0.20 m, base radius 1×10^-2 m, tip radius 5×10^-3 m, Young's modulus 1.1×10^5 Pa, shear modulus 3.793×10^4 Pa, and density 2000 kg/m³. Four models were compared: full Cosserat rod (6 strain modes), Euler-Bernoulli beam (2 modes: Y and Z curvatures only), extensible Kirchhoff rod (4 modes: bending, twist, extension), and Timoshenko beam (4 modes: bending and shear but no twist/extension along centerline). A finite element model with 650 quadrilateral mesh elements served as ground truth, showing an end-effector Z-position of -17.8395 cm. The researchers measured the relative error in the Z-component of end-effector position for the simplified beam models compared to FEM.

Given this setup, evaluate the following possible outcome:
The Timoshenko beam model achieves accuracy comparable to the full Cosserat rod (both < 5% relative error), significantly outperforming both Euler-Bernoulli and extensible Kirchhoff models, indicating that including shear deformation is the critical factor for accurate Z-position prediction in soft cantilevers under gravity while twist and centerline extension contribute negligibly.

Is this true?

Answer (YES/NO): NO